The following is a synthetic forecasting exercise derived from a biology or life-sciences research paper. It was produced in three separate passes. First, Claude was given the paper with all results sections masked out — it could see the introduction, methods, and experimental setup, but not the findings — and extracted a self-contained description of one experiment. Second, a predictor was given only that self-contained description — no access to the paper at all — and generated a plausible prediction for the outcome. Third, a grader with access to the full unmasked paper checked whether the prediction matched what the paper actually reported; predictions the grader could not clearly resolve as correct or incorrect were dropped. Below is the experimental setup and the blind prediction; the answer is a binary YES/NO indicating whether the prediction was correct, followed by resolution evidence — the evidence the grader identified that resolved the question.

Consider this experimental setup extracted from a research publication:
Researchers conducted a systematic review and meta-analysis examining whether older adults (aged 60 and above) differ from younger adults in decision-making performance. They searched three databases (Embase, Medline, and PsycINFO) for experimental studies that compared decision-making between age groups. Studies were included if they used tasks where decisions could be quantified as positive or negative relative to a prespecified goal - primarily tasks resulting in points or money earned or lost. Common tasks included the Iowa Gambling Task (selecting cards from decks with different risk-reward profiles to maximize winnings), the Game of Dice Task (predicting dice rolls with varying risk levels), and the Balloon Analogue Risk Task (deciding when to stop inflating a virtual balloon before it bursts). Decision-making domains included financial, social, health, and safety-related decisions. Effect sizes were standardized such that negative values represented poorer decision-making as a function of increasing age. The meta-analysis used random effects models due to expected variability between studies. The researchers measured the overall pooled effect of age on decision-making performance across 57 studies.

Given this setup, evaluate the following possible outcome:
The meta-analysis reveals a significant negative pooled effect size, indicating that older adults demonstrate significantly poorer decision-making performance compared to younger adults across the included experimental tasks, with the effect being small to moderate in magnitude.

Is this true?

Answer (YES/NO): YES